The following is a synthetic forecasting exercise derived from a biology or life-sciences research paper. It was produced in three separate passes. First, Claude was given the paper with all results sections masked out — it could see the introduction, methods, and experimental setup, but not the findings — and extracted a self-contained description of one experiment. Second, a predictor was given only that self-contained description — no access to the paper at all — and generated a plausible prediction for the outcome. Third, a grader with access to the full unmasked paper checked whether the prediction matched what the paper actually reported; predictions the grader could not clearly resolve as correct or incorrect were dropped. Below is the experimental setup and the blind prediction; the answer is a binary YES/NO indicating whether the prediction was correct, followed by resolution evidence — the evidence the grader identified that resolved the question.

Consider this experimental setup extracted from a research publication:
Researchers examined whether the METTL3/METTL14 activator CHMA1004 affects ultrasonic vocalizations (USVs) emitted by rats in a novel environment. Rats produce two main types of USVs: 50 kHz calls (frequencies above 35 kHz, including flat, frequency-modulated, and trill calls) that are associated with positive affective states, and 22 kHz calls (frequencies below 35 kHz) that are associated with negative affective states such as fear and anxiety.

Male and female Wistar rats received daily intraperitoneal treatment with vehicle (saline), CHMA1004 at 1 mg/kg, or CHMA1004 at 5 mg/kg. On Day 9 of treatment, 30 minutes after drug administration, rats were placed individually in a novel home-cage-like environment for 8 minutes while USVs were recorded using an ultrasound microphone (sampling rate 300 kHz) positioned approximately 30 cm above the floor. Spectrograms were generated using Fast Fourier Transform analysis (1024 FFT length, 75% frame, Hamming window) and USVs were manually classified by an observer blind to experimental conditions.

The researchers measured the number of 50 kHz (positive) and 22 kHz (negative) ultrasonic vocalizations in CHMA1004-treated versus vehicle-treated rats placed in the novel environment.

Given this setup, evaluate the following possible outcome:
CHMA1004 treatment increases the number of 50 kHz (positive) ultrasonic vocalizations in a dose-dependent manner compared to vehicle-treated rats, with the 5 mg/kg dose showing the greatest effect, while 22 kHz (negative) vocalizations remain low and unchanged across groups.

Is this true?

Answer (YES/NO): NO